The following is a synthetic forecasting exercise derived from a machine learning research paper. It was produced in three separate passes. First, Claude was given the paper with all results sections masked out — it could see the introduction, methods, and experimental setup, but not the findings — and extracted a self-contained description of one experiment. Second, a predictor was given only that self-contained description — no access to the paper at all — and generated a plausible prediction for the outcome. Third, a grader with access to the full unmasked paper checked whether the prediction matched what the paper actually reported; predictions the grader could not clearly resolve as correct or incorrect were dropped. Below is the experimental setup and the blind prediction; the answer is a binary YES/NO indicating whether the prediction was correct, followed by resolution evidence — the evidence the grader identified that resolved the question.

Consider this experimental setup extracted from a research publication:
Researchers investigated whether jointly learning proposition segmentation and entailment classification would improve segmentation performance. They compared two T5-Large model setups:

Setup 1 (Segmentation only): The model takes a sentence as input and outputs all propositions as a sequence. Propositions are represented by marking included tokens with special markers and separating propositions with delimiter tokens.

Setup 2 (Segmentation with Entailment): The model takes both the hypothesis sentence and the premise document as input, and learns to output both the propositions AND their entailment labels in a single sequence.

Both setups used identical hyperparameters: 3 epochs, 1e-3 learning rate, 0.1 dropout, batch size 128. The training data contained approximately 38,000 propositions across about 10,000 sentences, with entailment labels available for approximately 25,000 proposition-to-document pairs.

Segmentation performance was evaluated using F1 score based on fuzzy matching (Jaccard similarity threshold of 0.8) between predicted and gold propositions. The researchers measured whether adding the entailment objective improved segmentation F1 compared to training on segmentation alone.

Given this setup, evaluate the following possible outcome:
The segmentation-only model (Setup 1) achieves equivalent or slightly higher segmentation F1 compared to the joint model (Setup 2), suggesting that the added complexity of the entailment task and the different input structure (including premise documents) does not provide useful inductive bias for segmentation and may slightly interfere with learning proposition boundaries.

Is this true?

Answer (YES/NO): YES